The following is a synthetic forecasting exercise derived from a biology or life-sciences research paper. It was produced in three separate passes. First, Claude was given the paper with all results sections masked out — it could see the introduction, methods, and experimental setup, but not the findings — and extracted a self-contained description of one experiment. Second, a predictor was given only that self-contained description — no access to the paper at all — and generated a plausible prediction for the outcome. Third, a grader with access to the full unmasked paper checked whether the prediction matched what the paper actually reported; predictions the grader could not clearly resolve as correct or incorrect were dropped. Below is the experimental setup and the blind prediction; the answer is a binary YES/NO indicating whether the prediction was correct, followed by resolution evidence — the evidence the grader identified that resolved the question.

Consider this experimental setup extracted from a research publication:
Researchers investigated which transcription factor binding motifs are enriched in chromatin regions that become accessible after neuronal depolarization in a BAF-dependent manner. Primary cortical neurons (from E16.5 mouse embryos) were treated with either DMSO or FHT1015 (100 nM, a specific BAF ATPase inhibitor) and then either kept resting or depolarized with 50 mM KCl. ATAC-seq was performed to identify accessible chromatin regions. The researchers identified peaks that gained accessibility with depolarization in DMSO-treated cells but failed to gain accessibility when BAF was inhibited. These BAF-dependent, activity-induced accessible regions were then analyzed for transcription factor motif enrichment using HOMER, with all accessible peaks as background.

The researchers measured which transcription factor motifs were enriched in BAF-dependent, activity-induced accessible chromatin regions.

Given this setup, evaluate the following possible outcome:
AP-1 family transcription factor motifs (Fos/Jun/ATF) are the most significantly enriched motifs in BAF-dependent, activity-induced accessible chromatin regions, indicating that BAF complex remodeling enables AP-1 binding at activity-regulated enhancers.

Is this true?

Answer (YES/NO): NO